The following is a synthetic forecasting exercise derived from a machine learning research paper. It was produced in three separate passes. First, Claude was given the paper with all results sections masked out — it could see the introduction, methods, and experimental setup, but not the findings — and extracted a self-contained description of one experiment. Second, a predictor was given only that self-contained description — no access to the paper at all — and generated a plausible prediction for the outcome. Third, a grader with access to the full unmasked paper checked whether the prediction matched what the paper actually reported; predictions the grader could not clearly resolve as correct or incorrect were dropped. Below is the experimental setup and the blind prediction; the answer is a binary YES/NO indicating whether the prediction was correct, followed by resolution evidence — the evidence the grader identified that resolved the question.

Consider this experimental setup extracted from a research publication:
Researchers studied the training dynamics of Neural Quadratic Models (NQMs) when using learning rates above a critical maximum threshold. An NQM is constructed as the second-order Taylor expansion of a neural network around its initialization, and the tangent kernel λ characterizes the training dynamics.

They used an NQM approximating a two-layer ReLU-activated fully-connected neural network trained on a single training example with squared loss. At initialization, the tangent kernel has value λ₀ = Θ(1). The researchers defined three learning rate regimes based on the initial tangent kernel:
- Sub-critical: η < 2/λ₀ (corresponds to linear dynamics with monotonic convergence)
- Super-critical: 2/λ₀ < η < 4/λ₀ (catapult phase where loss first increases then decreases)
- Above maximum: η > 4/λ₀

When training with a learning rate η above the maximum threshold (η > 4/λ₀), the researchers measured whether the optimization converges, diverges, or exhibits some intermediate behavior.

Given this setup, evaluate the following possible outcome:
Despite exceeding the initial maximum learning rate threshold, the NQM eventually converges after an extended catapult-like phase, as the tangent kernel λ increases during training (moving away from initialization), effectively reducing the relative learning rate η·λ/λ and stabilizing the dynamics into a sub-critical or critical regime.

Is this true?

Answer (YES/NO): NO